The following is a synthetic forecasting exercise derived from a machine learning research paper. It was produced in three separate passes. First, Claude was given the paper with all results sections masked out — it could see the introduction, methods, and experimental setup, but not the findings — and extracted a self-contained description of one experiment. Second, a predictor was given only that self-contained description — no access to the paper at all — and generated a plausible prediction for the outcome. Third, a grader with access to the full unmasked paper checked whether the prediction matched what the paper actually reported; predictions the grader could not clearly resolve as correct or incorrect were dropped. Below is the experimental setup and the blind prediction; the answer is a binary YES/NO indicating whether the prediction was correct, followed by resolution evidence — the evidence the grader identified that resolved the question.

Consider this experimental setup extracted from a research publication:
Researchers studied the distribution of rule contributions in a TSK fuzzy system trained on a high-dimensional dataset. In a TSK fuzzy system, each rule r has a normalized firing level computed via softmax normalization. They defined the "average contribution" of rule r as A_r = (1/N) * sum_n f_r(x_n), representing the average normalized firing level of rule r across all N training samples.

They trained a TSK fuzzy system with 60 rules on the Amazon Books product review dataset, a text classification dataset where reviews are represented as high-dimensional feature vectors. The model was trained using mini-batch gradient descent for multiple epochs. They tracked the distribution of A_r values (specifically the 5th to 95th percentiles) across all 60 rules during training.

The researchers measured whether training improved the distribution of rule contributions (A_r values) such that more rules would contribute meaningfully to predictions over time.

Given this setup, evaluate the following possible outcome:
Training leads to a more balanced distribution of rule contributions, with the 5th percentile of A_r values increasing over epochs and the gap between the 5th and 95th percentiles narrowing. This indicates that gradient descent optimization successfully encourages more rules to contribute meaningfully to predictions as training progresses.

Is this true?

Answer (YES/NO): NO